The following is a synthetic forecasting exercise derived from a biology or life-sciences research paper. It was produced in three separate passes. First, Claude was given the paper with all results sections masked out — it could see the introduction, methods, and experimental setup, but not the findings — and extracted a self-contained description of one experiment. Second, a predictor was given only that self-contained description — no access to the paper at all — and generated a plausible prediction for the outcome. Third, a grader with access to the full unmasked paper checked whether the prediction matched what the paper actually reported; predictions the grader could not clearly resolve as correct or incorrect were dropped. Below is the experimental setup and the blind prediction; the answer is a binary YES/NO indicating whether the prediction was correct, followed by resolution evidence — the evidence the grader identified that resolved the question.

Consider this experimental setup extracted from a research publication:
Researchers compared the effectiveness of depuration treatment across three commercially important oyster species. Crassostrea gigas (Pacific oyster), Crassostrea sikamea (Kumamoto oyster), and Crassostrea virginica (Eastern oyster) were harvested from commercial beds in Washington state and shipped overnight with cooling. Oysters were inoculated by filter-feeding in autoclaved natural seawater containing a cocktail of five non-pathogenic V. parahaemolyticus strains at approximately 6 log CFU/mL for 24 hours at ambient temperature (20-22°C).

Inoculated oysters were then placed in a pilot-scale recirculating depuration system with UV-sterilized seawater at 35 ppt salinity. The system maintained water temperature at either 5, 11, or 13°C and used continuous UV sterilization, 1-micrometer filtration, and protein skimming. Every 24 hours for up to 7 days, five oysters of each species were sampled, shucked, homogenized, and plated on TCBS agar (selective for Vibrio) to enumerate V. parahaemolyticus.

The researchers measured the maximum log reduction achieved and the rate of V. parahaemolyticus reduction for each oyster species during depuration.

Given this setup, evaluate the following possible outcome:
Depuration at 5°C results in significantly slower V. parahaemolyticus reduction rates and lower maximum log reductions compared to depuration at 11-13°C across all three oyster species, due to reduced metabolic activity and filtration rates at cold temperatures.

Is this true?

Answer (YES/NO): NO